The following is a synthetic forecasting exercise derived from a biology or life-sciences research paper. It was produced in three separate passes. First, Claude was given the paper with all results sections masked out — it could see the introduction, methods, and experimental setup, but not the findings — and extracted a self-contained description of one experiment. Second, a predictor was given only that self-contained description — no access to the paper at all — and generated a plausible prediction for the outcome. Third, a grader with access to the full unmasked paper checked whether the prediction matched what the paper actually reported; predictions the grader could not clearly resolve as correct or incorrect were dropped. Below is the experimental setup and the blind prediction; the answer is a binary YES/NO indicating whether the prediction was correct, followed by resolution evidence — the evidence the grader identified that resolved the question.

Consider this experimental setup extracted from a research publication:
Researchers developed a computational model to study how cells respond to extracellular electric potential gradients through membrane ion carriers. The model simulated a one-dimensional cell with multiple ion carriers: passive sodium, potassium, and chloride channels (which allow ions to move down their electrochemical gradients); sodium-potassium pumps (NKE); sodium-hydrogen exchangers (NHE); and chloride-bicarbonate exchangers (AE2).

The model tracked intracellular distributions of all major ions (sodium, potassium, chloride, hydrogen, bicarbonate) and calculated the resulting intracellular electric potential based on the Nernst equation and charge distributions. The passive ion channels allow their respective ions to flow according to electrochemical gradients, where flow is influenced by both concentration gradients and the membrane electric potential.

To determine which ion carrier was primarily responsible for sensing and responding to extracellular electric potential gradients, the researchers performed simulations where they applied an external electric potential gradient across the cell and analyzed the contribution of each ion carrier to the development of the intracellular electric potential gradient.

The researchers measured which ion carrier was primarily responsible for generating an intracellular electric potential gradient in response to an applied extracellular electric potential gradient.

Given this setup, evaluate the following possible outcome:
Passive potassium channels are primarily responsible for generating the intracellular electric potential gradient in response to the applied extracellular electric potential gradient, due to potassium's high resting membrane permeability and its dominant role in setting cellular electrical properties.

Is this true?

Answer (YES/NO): YES